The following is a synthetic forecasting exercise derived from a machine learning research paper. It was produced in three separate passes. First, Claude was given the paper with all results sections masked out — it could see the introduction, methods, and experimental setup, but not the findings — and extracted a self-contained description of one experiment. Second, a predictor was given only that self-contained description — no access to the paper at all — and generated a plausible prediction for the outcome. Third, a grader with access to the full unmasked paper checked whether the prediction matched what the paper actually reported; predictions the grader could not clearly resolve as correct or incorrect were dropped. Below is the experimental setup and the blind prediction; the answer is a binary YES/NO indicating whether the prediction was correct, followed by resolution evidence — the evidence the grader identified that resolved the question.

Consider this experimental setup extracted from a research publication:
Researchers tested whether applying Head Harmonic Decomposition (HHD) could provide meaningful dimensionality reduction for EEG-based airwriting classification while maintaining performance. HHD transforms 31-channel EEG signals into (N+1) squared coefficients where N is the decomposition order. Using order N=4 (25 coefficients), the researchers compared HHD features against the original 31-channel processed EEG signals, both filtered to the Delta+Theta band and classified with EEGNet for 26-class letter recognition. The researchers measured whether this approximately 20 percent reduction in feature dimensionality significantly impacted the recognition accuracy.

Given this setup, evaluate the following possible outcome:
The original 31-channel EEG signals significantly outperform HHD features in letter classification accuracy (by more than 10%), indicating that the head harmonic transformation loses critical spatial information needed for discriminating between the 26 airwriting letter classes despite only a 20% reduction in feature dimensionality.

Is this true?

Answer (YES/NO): NO